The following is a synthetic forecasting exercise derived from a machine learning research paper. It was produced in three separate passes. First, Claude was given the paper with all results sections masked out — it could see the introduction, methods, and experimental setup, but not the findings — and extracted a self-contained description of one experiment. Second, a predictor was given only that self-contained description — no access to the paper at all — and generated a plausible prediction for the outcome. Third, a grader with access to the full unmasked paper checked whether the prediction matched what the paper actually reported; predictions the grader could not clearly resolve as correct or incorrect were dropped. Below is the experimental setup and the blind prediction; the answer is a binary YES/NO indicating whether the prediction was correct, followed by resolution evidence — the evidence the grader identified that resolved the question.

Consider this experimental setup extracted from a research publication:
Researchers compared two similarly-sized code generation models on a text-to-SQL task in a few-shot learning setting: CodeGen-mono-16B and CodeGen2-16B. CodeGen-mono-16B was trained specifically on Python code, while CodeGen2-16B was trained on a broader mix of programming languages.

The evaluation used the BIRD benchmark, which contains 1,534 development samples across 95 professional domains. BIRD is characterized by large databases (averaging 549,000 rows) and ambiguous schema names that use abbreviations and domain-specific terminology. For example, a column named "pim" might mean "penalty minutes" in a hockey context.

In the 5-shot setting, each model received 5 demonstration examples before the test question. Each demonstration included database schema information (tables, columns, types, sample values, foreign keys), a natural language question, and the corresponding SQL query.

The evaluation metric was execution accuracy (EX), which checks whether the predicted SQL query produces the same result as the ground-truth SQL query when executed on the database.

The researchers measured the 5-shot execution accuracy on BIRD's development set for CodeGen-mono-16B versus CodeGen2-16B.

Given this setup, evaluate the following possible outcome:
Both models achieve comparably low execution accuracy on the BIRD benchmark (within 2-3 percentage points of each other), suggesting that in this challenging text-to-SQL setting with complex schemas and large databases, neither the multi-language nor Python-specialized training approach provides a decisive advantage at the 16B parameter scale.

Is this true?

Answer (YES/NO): YES